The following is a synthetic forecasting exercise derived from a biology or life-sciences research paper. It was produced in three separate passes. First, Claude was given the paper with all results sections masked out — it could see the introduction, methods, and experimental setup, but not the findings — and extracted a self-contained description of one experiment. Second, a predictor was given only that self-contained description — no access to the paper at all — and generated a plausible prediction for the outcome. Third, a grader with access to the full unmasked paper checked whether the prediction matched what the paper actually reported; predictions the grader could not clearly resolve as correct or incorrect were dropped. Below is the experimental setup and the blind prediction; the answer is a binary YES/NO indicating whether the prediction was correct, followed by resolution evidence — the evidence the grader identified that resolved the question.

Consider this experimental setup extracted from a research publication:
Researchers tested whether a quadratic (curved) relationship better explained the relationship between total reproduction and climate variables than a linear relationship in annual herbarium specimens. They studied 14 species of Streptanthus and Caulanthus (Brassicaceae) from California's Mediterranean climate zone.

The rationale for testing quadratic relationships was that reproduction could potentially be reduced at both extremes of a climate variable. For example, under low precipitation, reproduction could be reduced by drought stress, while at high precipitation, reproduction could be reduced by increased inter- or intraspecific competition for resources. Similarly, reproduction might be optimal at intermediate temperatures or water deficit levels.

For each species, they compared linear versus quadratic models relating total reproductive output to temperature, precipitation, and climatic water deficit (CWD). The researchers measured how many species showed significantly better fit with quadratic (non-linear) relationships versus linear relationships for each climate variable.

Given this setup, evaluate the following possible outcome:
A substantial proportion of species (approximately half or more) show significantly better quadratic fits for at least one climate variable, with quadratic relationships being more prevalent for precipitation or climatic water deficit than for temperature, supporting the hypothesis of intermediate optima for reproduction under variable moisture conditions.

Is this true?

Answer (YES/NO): NO